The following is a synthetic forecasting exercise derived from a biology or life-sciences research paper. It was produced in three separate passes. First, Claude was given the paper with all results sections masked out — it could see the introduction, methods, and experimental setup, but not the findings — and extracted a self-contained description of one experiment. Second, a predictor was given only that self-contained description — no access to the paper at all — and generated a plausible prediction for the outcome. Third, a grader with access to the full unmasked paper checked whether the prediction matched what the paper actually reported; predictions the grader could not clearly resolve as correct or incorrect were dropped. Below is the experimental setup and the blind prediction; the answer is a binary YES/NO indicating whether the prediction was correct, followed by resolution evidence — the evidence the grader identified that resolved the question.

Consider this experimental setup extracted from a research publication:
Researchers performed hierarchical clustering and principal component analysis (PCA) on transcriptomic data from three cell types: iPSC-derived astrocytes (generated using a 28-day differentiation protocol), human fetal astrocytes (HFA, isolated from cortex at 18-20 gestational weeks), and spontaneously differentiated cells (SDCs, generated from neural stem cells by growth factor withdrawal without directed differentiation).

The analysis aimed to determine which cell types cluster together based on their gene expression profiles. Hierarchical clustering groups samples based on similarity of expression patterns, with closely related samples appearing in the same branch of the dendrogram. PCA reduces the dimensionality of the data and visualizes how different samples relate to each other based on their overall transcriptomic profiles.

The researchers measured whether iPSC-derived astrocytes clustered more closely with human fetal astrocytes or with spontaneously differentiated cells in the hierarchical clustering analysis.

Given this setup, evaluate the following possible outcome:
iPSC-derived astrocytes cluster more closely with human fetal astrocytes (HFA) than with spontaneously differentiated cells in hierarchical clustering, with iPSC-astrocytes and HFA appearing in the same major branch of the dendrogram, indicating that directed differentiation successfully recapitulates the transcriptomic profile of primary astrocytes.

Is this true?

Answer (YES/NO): YES